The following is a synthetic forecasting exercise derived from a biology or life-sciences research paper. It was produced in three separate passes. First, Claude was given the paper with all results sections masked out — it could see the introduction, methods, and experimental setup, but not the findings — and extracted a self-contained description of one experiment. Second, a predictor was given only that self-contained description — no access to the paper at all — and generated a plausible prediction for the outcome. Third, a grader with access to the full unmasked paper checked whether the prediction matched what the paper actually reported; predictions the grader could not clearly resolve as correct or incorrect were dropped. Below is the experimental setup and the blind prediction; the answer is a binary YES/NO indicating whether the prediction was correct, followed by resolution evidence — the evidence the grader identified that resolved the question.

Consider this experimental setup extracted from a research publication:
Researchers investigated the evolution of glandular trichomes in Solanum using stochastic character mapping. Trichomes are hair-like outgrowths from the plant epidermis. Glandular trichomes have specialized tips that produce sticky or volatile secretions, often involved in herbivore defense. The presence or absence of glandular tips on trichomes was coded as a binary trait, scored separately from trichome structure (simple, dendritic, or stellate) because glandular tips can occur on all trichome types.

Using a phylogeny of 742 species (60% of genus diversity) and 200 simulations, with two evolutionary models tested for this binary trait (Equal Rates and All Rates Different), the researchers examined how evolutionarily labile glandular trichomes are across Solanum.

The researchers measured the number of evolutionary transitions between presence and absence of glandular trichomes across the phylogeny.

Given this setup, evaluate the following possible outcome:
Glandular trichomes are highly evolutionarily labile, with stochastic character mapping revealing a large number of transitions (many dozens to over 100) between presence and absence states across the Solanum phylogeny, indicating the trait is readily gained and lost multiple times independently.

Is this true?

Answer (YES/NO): YES